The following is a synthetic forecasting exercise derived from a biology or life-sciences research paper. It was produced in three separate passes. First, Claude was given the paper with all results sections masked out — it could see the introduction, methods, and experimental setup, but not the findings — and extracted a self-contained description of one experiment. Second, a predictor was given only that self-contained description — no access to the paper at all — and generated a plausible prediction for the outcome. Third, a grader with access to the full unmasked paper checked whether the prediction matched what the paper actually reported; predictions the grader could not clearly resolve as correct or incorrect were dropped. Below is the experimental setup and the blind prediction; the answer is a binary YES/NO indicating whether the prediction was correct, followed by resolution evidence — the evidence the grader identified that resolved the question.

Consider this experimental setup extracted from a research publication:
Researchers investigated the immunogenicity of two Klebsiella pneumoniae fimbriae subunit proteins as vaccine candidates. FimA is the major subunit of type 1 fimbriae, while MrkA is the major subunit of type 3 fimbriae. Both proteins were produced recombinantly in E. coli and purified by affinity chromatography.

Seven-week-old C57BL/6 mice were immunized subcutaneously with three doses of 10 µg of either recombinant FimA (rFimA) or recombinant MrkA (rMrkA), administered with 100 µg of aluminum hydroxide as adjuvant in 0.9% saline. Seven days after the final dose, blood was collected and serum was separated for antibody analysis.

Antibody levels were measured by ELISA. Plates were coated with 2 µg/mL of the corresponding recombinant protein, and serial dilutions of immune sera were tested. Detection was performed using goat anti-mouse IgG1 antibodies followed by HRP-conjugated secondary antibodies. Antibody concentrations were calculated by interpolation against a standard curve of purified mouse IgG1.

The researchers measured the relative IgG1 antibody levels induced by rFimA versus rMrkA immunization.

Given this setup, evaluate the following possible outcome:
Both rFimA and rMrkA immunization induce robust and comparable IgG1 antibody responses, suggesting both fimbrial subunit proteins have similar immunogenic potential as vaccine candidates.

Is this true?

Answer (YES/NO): NO